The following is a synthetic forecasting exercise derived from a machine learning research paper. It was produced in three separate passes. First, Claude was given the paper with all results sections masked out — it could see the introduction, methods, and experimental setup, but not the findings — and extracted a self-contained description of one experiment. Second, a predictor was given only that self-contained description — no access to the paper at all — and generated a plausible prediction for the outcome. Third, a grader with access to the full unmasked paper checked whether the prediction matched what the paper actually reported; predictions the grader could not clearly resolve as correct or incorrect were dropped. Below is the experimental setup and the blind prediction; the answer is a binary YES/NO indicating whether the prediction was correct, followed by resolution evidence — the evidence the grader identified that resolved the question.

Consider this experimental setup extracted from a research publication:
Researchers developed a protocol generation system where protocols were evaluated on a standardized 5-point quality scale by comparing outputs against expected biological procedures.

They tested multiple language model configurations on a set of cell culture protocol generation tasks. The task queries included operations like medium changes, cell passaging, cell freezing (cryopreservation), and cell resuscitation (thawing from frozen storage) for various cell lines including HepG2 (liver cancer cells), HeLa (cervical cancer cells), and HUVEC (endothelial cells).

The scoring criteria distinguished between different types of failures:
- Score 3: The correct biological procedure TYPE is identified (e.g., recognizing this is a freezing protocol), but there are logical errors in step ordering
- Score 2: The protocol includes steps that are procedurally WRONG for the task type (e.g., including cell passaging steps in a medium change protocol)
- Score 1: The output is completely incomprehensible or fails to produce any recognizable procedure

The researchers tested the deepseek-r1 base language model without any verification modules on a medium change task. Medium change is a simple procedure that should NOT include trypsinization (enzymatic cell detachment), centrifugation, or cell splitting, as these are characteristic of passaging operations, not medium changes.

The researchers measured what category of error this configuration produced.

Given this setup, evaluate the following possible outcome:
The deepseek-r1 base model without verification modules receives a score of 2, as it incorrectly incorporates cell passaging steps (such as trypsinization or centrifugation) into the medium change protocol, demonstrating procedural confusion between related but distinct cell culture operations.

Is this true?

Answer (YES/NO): YES